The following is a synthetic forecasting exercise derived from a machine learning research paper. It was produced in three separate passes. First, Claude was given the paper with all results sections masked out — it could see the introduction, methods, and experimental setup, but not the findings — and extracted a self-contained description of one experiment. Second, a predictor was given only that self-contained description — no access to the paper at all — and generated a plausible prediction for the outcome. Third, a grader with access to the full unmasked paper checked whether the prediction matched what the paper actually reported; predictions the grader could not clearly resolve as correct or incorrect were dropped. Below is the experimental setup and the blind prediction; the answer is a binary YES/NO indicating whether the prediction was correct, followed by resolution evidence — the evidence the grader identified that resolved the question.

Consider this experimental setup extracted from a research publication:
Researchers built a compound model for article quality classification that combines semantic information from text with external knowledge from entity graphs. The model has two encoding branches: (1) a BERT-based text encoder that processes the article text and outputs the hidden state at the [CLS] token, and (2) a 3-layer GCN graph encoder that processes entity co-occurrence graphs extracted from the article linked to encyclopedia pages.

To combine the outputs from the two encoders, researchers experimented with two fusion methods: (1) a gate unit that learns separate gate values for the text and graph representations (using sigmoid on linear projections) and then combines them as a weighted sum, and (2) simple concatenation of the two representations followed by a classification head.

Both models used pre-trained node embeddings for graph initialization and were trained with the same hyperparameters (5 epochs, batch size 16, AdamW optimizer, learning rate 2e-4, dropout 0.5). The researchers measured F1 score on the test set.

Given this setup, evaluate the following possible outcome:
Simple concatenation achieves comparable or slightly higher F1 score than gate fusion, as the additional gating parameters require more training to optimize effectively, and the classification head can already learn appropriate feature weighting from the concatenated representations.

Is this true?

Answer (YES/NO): NO